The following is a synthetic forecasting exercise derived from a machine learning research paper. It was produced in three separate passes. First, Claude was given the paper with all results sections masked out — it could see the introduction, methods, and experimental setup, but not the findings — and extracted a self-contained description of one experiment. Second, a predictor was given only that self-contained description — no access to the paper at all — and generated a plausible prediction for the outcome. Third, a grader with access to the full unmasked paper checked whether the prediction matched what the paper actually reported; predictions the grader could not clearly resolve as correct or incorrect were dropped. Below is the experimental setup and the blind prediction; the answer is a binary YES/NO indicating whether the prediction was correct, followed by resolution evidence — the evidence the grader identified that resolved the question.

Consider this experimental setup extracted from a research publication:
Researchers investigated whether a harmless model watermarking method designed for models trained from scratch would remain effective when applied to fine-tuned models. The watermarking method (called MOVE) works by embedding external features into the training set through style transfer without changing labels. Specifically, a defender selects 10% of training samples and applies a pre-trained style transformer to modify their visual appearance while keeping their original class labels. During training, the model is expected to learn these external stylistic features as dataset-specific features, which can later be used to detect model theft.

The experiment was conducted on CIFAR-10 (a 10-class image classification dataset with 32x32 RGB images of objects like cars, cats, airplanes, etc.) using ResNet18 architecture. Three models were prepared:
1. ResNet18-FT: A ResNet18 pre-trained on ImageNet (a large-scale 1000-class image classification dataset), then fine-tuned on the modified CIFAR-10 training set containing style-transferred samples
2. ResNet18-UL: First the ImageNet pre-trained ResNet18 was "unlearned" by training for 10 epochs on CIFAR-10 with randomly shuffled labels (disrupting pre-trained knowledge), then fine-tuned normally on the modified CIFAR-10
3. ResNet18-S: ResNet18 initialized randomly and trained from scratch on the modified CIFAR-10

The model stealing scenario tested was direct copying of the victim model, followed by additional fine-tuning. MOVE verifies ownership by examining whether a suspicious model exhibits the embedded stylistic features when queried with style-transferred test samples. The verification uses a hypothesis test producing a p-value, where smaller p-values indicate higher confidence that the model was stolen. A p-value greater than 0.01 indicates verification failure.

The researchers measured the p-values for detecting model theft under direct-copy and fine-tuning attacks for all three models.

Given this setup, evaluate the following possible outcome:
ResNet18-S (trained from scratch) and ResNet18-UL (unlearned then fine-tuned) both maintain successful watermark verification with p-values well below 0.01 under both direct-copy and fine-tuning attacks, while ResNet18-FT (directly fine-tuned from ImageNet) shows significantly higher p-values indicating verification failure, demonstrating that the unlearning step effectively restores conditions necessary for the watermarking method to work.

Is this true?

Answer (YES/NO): YES